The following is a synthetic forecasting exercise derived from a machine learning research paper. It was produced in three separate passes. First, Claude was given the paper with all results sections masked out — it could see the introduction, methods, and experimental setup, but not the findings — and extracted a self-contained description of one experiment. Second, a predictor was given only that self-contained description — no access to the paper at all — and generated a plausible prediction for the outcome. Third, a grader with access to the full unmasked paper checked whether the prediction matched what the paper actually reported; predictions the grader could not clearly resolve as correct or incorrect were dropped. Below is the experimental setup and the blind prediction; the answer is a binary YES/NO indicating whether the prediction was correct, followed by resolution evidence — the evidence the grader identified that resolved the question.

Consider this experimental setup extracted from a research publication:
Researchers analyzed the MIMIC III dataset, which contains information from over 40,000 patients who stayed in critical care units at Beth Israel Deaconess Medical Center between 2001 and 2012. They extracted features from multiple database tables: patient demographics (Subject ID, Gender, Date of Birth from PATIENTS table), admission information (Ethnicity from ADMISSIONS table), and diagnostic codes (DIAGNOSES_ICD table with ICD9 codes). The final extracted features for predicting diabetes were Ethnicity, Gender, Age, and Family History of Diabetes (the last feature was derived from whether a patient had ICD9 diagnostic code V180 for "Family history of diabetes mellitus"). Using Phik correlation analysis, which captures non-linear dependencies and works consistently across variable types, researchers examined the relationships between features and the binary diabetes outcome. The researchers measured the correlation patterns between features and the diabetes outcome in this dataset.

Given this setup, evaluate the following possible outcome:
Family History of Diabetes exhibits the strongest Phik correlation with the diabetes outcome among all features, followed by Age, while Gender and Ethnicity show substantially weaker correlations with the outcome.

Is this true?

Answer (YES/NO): NO